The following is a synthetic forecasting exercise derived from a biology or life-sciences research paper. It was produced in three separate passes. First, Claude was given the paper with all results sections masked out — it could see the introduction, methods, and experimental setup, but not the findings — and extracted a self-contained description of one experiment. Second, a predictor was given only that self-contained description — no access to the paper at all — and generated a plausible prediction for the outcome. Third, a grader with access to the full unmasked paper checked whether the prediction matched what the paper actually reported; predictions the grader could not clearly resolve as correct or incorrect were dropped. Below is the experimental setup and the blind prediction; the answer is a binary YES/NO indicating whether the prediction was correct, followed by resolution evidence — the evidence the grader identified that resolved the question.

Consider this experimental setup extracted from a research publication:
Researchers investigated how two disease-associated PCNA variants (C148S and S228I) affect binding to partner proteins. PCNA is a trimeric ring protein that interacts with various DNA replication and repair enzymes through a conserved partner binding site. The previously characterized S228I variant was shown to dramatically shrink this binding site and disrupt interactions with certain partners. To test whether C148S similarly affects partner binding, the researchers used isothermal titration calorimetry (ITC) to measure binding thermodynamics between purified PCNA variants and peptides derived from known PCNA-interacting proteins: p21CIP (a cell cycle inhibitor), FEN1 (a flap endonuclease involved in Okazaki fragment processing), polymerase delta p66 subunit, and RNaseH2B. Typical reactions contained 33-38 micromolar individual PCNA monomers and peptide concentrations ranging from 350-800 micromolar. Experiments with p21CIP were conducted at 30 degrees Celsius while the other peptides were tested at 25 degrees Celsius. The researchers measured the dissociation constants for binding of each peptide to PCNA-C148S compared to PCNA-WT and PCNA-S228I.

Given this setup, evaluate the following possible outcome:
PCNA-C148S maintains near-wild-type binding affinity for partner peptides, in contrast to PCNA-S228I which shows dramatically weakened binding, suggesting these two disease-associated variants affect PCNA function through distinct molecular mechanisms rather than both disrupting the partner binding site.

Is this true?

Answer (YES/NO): YES